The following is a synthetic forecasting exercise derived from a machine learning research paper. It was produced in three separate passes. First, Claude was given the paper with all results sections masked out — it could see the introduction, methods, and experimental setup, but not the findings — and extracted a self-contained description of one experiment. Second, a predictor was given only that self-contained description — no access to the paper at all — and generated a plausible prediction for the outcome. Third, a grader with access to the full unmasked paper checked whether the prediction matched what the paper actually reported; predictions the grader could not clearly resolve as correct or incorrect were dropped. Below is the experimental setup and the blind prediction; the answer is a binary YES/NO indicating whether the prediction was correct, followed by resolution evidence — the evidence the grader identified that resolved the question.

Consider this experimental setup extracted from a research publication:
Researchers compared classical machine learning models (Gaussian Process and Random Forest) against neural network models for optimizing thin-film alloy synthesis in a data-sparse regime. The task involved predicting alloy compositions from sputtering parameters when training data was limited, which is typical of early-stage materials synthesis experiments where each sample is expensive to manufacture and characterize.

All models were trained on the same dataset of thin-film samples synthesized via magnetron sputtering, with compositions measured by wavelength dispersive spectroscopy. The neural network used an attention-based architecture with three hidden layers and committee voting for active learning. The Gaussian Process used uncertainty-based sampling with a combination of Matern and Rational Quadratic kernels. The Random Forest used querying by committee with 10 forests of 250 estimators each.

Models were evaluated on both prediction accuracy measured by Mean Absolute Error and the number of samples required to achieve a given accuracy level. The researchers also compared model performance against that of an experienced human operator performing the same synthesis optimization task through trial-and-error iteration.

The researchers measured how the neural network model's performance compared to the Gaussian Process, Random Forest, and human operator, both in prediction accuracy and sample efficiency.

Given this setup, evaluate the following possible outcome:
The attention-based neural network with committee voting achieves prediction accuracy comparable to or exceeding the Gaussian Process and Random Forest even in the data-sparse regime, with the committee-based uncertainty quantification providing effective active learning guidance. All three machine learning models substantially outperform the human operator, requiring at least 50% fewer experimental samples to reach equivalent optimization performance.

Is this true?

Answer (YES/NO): NO